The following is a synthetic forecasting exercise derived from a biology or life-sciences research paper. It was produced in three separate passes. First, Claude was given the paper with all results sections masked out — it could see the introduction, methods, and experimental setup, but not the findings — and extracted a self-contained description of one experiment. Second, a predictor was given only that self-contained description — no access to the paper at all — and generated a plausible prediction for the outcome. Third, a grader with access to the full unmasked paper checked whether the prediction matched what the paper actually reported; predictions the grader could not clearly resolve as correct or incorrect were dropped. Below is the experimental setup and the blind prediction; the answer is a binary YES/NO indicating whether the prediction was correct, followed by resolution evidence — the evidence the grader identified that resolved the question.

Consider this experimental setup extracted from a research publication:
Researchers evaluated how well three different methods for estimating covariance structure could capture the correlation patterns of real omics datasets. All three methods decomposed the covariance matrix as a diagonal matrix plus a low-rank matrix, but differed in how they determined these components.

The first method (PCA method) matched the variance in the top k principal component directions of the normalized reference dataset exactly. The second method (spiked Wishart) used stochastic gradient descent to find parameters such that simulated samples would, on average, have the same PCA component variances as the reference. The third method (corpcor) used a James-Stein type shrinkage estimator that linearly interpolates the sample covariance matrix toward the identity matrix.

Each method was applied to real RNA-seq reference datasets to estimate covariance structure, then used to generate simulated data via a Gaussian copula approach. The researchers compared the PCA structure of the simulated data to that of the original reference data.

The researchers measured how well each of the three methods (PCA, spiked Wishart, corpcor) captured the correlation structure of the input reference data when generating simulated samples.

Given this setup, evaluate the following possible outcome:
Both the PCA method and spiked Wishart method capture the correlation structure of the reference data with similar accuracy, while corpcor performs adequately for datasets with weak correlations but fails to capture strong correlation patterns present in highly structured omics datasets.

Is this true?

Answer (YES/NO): NO